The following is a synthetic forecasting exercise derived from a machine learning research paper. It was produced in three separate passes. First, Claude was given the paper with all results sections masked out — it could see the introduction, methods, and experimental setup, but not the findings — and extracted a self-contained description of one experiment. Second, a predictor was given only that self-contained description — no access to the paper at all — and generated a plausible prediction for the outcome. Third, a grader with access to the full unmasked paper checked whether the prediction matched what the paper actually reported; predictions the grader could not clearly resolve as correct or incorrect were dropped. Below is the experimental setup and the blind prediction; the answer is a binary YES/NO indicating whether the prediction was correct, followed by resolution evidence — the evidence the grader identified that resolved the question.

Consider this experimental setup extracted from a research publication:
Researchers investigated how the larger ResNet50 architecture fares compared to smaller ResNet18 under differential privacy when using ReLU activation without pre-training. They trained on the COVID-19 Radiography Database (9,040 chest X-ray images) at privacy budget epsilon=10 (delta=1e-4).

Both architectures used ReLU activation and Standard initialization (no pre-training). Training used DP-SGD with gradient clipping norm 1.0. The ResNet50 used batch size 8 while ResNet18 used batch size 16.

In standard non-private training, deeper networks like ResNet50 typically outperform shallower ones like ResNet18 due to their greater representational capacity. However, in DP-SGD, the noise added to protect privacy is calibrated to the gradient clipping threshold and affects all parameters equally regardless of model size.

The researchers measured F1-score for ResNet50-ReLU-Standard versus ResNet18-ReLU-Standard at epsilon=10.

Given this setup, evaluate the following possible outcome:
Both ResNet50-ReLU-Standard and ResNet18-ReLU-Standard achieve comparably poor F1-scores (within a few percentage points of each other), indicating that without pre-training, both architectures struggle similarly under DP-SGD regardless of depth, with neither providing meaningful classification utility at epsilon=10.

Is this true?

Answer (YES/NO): NO